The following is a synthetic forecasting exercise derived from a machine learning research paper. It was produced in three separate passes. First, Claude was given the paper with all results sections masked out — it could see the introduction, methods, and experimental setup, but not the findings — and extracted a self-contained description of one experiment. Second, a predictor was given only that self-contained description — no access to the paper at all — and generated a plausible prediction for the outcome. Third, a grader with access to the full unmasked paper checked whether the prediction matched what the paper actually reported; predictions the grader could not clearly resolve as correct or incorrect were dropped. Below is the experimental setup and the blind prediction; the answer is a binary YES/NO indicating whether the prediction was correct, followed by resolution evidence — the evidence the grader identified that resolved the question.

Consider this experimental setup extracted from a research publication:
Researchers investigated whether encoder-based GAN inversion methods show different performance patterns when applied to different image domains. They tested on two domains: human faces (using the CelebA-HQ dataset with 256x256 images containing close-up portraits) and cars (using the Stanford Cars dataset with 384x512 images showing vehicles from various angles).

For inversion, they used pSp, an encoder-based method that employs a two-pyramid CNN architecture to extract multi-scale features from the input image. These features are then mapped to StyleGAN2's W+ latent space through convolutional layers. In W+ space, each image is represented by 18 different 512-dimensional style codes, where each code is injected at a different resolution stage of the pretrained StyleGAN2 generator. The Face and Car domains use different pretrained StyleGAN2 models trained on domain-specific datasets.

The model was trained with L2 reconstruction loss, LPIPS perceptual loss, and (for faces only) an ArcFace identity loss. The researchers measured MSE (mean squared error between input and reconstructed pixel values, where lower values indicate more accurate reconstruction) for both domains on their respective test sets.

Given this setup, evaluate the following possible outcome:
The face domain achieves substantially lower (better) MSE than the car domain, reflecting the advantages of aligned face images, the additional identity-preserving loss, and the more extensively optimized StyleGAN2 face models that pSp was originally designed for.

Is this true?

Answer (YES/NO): YES